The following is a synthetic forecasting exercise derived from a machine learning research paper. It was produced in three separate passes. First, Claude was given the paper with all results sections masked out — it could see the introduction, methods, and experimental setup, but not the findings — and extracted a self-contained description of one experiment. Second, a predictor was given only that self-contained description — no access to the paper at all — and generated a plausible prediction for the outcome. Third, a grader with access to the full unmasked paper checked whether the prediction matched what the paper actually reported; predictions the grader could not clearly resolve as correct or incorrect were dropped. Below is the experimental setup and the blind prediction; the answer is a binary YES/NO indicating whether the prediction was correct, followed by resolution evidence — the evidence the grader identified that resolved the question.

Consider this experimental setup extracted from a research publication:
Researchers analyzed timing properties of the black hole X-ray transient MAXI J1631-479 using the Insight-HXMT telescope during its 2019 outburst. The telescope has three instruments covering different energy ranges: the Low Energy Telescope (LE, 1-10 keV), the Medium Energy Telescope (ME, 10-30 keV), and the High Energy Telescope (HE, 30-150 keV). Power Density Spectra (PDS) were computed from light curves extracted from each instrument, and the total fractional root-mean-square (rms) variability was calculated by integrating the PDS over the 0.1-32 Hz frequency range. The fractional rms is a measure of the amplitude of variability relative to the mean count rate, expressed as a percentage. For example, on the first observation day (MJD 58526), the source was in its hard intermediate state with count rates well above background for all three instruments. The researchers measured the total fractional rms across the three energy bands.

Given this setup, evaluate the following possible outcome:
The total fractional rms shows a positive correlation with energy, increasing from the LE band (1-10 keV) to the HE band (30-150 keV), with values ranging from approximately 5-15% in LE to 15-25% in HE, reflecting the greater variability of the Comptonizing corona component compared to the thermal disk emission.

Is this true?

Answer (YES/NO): YES